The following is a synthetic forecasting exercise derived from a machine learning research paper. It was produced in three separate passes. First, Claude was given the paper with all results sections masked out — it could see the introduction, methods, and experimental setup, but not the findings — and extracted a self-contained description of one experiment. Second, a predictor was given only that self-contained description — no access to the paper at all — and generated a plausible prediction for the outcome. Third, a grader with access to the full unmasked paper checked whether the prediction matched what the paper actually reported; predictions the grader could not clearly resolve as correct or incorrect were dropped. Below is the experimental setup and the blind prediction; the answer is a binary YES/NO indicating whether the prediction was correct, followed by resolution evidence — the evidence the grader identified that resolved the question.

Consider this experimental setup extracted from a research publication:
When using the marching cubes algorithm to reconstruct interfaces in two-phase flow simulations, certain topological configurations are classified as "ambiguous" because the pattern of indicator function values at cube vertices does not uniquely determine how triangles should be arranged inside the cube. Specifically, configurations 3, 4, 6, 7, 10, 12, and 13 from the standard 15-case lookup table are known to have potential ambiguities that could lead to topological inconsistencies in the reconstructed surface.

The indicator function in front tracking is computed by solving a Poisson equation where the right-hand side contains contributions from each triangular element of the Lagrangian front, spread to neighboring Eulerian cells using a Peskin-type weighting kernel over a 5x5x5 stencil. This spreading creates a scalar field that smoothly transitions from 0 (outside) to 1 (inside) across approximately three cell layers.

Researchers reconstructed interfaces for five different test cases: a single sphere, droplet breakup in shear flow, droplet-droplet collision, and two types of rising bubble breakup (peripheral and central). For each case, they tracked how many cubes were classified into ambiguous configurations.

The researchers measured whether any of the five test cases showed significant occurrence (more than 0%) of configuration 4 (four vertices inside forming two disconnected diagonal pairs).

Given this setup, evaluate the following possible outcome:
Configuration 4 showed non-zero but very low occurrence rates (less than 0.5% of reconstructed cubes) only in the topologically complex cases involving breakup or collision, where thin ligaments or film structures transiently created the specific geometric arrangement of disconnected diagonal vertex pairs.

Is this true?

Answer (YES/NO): NO